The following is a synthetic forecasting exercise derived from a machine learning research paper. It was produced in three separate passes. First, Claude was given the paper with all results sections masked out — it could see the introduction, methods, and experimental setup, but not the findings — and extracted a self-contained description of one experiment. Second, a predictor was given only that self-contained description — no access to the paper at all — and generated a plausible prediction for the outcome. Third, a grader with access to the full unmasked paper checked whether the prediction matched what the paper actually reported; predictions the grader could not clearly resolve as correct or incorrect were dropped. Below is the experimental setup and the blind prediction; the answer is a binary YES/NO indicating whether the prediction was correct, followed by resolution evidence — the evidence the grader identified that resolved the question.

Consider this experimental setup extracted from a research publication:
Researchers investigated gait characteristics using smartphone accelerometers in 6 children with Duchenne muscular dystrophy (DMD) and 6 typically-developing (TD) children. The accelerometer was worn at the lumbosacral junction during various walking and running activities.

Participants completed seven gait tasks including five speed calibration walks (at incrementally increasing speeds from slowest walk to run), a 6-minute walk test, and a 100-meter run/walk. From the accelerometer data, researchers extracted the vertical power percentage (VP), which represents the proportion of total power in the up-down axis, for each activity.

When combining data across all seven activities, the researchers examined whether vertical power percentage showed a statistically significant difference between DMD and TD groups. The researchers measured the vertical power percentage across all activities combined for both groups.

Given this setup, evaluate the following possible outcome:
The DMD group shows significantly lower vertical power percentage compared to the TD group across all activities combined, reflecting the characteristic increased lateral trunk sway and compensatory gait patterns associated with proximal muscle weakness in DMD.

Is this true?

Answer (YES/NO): YES